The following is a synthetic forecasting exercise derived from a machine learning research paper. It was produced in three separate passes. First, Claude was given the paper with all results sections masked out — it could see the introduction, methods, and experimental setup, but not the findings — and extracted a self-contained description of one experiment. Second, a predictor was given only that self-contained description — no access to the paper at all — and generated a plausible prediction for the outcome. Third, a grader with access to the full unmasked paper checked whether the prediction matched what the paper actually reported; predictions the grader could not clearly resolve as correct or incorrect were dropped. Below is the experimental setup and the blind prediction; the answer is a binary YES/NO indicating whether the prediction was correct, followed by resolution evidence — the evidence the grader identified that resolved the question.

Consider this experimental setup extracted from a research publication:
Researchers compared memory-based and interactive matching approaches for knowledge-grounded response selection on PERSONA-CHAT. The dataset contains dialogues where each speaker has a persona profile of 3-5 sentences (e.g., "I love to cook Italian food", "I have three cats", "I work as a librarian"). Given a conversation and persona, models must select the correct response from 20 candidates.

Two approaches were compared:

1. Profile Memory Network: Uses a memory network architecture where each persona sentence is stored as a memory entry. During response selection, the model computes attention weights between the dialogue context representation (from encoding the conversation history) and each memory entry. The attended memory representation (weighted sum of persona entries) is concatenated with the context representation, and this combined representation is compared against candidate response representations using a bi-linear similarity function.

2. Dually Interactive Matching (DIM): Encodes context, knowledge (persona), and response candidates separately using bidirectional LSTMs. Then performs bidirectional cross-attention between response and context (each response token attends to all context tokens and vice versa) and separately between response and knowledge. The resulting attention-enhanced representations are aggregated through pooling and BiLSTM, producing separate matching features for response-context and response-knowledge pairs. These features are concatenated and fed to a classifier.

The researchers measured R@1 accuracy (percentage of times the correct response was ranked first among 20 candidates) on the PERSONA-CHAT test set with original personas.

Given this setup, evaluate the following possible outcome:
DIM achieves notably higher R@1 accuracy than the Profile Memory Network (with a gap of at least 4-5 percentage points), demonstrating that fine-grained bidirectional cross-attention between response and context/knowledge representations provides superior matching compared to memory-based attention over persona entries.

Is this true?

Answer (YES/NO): YES